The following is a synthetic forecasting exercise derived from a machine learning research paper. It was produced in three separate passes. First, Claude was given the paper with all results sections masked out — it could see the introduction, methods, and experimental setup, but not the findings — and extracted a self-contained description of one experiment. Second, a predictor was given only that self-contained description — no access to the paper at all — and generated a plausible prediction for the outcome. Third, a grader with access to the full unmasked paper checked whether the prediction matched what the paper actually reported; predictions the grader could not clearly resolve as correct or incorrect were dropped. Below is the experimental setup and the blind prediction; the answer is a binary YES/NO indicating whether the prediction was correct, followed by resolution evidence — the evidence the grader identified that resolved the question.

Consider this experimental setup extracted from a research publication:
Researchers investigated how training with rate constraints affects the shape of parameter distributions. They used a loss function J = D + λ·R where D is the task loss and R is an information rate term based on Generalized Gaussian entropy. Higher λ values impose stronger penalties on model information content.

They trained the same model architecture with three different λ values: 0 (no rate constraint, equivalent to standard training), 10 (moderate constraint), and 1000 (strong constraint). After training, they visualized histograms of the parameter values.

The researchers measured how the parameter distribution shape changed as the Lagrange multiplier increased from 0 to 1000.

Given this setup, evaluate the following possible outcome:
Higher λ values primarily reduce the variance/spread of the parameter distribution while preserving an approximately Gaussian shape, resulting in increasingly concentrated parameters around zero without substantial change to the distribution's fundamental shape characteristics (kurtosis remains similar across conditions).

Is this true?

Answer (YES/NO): NO